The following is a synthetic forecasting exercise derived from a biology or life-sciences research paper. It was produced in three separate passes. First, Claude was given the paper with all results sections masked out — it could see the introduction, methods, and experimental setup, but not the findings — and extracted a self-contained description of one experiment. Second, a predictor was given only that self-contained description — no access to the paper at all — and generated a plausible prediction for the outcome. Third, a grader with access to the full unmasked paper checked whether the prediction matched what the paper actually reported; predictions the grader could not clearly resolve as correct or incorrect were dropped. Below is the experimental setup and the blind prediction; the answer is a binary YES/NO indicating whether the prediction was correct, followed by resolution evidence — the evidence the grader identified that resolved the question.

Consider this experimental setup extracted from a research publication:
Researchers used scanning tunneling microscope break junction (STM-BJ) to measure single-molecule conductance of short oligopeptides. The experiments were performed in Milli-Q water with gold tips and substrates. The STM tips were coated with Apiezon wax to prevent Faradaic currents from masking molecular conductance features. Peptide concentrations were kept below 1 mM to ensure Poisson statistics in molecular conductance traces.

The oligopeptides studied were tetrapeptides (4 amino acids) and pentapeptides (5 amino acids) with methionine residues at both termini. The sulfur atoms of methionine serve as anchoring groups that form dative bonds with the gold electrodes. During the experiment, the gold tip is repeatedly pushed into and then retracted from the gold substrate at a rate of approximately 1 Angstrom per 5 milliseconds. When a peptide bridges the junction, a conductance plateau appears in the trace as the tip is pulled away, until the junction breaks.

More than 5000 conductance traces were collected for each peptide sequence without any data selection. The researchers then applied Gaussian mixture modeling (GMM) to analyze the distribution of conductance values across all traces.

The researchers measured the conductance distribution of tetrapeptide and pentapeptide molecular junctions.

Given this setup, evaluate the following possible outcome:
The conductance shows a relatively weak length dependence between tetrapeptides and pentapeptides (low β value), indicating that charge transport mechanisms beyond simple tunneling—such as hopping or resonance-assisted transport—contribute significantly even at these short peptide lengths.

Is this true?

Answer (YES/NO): NO